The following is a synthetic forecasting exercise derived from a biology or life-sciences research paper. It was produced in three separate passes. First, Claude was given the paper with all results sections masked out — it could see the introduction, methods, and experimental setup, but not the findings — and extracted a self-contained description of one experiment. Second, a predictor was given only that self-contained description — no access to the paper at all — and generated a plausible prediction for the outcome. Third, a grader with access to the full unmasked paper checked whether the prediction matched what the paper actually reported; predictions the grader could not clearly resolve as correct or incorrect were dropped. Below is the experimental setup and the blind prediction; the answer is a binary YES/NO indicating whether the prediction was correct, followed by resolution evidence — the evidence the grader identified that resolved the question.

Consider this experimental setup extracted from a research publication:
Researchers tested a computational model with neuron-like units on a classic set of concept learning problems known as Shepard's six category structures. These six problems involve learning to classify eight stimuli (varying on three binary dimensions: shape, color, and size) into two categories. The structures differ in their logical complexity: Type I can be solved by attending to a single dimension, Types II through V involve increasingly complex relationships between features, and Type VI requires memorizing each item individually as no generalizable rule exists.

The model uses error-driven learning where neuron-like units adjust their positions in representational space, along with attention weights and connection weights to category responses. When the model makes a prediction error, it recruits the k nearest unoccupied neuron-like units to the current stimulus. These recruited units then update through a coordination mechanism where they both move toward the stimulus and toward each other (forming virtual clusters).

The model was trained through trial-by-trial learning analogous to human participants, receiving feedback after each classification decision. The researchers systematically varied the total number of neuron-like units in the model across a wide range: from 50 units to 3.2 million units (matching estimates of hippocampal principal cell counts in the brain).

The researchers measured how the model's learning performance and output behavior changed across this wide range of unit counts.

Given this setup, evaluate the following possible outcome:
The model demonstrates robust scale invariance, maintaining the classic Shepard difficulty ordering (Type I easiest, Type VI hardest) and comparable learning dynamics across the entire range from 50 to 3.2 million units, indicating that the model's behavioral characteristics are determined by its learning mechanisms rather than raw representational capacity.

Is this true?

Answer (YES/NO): YES